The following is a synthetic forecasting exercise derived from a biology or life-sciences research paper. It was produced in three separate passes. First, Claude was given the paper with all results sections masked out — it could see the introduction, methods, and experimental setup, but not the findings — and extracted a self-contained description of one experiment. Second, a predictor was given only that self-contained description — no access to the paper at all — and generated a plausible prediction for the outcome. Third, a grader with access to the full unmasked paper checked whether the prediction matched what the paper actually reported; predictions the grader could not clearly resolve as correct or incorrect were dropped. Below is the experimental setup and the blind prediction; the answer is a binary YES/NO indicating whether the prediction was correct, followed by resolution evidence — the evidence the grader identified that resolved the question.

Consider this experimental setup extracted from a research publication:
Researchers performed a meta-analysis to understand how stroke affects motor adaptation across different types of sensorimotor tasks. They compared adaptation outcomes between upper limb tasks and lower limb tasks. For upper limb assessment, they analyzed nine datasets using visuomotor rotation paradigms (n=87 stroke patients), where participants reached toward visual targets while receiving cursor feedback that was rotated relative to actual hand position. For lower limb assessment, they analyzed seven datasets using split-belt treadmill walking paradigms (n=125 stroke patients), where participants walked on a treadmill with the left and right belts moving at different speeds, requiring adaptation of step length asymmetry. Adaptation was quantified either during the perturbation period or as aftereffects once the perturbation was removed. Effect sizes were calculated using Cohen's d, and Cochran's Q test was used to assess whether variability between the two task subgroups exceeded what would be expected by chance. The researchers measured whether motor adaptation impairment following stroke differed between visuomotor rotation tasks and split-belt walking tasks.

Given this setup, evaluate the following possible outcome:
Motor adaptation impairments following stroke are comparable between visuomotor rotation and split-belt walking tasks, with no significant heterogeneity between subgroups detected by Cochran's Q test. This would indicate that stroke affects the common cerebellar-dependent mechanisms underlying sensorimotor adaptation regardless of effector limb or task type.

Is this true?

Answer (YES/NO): YES